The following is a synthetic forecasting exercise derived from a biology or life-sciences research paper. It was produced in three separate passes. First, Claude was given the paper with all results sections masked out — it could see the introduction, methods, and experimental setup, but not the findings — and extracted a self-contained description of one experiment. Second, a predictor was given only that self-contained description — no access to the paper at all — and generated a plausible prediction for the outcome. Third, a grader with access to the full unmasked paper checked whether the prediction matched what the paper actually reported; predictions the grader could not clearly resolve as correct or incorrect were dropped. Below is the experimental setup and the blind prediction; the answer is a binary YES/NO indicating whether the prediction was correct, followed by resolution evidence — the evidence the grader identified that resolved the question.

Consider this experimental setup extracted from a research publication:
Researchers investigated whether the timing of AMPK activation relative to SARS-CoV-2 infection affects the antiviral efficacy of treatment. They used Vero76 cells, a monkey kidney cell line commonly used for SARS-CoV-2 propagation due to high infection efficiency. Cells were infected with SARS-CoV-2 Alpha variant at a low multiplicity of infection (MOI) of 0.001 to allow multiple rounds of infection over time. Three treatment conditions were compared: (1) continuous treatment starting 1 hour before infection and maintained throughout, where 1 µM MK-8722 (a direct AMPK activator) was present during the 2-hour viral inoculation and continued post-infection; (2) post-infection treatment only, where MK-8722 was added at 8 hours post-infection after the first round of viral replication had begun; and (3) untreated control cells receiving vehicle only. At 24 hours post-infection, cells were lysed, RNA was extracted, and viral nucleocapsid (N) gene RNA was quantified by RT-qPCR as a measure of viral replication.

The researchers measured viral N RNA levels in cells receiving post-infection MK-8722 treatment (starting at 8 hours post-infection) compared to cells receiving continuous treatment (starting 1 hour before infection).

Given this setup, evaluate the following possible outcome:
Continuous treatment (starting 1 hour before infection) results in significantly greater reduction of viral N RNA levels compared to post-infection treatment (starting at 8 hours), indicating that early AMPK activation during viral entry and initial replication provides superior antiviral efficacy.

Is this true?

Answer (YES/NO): NO